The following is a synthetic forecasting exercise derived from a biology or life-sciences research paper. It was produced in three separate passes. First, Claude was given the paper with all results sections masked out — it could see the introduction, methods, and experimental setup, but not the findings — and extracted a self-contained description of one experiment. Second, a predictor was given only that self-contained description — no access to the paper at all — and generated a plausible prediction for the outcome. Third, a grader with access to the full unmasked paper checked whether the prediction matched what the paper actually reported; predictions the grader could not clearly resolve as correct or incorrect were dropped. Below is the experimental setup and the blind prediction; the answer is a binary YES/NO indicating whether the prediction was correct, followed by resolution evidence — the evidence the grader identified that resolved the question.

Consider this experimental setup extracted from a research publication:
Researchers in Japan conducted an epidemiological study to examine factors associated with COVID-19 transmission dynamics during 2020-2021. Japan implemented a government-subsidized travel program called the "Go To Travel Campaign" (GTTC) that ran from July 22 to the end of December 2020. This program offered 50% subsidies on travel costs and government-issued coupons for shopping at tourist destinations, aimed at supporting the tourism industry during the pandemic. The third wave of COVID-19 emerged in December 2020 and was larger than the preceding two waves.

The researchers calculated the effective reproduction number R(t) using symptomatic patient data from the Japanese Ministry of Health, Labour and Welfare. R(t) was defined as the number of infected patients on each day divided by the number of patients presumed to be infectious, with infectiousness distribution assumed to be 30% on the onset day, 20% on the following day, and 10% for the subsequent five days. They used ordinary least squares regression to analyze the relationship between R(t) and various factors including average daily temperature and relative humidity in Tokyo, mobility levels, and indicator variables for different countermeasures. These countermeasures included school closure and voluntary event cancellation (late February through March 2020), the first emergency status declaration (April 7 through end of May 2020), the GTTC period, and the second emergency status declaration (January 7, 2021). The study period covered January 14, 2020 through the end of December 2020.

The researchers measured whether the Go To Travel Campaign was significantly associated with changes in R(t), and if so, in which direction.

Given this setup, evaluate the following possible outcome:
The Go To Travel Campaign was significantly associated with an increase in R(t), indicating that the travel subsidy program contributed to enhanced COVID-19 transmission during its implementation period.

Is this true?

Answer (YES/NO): NO